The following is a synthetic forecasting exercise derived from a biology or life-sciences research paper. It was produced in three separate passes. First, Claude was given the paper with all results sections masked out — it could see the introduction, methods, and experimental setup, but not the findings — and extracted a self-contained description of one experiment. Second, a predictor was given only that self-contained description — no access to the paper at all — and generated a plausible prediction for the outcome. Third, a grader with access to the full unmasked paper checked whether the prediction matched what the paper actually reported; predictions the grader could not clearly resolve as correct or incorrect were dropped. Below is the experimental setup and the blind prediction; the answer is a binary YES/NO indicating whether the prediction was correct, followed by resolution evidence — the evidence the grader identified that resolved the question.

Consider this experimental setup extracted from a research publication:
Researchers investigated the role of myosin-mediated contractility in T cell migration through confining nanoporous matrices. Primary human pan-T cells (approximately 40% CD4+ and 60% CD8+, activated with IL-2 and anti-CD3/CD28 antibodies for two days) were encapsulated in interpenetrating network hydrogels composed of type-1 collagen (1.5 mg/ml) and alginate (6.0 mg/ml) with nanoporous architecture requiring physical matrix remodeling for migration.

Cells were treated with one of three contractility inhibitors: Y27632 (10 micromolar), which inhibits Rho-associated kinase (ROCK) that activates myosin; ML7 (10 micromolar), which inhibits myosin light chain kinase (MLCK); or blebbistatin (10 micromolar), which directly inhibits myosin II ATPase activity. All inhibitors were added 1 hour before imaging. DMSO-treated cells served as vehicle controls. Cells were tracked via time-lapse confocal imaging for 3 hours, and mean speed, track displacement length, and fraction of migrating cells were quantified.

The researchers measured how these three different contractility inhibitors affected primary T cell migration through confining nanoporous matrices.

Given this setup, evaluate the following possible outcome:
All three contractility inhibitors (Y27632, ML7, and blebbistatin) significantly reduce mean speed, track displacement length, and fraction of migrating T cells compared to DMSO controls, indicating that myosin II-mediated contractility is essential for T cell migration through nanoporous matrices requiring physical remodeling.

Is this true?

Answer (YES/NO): YES